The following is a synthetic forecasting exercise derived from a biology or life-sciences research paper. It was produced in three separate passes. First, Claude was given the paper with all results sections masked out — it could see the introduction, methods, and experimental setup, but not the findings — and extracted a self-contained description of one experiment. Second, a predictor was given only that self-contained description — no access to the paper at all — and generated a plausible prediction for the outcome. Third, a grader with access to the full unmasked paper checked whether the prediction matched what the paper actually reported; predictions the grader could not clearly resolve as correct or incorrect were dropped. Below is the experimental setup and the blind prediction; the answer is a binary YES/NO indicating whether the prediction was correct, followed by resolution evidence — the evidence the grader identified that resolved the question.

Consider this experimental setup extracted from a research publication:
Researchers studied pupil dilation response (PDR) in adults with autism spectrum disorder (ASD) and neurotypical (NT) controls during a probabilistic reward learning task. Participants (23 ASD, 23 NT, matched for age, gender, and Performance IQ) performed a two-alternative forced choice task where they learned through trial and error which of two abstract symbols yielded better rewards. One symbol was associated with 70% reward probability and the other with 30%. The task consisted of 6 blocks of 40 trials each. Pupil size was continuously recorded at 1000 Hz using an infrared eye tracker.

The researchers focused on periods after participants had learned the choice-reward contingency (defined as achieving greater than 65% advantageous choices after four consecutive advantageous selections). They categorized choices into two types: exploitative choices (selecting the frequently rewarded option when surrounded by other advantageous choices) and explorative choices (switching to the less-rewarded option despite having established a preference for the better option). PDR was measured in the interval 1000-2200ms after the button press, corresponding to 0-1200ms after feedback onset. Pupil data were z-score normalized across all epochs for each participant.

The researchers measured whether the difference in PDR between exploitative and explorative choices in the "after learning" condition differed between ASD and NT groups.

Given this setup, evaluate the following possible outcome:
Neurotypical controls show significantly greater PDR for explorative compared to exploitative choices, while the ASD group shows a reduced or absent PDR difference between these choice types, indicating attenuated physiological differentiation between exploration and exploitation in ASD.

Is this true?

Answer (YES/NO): NO